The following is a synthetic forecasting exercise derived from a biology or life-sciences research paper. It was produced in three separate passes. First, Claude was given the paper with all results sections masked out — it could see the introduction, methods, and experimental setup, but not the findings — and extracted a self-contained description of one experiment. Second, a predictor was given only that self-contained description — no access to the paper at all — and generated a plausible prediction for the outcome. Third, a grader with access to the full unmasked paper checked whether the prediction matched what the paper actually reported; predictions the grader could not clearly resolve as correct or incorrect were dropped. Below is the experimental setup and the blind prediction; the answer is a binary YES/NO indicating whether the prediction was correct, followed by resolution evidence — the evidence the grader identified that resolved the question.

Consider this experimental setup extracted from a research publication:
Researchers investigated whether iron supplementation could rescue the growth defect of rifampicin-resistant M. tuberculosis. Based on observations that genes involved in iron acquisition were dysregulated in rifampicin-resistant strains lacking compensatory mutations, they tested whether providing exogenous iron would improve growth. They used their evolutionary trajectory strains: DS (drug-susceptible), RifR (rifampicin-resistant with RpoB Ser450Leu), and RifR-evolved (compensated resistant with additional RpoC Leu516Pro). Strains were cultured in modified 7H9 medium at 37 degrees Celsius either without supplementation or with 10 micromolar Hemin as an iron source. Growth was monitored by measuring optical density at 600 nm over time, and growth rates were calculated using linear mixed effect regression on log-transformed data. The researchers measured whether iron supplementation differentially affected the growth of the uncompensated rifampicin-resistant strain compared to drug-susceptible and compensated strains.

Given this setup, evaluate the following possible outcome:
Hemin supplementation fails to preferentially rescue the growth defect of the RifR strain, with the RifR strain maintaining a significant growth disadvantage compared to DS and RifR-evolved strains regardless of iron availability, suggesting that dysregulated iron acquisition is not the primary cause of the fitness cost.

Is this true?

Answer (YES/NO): YES